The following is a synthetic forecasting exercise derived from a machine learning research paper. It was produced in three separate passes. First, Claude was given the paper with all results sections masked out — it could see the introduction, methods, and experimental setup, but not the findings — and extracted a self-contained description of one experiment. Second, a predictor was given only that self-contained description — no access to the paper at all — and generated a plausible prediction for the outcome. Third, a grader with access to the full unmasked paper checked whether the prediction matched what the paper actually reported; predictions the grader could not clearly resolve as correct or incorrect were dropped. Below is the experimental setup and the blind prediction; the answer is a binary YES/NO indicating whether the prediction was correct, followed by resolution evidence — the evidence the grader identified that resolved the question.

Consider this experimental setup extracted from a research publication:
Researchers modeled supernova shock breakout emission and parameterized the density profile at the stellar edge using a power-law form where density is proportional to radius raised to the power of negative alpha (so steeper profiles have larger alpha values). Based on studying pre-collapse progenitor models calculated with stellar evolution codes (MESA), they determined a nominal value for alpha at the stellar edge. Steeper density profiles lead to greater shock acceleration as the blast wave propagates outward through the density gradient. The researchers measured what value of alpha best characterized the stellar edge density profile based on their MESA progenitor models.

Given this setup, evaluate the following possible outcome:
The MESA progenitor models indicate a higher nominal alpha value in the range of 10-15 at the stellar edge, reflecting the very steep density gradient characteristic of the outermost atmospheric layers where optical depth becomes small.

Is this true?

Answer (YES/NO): NO